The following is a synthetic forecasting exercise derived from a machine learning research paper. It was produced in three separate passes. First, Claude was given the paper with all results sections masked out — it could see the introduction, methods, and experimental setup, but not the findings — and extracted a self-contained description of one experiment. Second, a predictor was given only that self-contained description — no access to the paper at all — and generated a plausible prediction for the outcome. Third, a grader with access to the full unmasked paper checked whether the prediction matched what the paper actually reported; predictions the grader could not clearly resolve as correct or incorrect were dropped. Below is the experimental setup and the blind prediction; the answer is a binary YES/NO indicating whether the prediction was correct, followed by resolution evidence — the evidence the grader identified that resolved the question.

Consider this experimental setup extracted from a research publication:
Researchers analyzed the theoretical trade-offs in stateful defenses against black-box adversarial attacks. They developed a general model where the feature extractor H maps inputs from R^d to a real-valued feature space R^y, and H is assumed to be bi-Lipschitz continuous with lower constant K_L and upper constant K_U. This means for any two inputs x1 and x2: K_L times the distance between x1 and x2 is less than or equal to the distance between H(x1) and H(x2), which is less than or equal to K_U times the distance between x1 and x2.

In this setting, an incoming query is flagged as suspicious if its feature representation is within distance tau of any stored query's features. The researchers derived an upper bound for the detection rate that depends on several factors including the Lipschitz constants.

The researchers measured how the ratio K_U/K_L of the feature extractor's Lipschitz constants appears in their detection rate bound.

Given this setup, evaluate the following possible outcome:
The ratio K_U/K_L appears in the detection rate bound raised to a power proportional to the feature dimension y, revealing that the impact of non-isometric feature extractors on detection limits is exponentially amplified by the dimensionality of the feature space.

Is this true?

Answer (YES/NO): NO